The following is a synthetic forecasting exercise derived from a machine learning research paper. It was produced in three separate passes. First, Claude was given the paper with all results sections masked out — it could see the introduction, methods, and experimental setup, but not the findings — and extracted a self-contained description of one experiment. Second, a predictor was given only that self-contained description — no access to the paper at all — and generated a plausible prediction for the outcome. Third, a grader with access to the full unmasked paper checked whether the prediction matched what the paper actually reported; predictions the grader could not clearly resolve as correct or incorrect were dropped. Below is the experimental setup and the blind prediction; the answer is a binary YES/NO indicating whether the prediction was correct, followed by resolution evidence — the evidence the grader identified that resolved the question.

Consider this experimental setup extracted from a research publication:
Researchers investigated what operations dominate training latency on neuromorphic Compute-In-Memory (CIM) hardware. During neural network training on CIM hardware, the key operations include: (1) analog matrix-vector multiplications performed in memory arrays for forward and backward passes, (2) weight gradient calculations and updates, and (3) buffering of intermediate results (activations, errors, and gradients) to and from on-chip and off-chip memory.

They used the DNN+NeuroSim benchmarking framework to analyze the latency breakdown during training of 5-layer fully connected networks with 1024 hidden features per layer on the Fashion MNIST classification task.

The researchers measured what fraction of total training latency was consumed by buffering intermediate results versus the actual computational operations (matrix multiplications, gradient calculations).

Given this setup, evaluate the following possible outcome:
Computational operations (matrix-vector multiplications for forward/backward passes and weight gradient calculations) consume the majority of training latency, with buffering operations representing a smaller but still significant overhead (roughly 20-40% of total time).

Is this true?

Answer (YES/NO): NO